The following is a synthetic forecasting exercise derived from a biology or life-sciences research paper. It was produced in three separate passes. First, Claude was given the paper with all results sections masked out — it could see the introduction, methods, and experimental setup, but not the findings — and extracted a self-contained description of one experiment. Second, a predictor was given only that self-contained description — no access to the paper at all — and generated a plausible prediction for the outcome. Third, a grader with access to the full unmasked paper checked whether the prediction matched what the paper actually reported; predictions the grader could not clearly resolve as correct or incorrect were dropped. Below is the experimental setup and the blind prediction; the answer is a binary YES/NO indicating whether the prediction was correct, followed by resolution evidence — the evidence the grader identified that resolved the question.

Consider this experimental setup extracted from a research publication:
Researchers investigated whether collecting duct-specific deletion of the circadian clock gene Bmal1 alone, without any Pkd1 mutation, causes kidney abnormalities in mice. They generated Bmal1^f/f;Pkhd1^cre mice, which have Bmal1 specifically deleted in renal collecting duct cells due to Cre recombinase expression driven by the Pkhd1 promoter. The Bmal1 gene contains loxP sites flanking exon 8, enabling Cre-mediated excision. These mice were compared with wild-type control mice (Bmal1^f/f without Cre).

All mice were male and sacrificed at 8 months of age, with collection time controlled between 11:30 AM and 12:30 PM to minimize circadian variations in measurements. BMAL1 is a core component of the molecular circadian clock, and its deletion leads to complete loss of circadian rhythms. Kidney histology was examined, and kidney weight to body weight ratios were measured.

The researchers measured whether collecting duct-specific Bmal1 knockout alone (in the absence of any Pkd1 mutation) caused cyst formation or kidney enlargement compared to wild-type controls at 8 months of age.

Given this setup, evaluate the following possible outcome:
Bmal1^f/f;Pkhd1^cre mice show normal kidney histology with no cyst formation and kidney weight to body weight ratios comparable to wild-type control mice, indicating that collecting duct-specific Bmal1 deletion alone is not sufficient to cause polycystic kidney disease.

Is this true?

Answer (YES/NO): YES